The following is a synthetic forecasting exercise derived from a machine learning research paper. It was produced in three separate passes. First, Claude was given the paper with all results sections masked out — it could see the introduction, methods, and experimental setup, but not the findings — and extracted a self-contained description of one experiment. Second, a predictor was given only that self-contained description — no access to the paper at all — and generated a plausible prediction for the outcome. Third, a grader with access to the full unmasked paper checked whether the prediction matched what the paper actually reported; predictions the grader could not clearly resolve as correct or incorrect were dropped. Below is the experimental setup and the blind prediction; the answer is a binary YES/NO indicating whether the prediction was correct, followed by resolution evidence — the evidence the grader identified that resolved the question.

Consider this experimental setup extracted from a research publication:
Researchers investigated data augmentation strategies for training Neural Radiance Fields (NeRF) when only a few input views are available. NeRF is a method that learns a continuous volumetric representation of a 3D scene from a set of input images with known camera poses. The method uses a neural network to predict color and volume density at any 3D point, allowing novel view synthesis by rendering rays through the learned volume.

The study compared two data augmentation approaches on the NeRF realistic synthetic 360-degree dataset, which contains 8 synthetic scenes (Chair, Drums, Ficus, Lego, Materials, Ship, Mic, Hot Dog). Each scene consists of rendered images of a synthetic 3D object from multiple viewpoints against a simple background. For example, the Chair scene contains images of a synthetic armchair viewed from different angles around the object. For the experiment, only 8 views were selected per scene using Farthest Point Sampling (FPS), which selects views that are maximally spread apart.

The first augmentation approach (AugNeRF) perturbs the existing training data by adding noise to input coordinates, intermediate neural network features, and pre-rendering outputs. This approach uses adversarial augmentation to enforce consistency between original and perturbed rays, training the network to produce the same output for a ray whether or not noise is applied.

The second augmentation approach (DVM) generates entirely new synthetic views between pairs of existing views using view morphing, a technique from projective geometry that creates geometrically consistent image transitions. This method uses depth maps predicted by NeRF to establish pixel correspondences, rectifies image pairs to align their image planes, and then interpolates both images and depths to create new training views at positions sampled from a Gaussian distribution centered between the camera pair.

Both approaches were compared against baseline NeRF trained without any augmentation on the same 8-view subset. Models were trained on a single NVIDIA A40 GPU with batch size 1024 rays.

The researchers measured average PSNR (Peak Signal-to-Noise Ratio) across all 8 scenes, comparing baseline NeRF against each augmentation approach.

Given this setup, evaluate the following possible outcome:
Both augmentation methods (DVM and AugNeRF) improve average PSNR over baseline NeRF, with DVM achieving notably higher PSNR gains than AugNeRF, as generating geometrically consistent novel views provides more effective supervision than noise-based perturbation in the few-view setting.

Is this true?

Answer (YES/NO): NO